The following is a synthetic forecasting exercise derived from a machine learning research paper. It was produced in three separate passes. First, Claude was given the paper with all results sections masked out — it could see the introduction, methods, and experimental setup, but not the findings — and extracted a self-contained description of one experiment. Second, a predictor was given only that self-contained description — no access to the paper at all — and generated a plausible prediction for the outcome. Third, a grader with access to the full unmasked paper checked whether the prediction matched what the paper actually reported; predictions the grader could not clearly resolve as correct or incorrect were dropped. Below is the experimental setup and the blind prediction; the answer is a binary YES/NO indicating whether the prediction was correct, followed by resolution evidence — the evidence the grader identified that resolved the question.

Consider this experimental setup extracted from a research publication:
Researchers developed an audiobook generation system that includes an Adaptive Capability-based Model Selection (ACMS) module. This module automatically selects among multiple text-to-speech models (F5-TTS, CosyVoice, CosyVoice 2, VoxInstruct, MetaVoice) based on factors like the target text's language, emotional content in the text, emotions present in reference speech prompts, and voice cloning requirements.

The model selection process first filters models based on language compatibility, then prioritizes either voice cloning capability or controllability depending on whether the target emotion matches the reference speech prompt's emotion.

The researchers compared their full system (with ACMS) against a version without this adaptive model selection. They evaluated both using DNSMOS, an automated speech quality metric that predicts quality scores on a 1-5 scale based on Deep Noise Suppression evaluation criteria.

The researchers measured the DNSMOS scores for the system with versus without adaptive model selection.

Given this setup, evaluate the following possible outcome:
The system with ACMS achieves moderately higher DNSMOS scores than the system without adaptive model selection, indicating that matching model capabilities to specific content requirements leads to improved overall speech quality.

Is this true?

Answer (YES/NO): NO